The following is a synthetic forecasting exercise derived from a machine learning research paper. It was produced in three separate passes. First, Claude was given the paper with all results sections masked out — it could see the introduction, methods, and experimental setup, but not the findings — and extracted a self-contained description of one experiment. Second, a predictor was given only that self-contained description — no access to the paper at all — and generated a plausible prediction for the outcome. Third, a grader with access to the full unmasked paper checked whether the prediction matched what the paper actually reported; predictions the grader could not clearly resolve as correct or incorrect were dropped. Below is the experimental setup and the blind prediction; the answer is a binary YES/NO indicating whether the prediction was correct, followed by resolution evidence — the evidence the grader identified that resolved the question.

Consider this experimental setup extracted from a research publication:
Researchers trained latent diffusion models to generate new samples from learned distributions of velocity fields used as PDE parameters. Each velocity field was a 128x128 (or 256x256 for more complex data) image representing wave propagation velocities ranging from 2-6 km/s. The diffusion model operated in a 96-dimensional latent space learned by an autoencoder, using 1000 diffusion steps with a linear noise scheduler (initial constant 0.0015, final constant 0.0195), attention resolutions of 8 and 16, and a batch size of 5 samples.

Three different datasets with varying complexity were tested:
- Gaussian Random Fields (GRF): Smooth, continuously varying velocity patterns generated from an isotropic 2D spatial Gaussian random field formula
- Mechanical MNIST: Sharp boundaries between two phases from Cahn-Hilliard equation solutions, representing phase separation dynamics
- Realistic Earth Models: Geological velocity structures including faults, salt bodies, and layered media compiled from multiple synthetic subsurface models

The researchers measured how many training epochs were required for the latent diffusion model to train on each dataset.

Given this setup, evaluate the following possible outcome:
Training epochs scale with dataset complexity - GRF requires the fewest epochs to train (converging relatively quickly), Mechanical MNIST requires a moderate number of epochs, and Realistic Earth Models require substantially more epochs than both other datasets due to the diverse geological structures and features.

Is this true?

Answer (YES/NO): YES